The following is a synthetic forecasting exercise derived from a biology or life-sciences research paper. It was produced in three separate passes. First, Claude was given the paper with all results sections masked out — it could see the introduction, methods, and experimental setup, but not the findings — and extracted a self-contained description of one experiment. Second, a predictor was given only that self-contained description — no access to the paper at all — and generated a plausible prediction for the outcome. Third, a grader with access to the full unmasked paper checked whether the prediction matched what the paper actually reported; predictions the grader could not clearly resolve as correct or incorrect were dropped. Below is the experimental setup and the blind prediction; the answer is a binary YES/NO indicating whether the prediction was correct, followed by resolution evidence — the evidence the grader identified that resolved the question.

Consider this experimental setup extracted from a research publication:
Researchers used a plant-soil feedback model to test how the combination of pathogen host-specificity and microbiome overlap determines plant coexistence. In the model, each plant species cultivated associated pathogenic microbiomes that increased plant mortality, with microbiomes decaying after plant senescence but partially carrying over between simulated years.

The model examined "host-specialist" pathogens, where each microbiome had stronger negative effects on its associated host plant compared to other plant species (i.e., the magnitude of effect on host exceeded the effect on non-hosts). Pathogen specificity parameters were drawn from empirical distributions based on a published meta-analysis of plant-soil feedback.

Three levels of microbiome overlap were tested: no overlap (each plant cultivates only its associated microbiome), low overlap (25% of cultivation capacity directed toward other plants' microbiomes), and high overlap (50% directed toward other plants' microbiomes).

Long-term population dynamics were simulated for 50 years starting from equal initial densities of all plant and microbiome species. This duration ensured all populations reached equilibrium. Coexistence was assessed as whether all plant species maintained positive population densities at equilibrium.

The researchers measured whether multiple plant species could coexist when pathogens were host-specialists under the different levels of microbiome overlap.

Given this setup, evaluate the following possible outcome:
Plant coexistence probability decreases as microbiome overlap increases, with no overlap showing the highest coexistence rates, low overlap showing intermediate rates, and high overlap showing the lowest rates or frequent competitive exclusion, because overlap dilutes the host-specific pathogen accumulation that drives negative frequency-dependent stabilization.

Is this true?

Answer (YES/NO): NO